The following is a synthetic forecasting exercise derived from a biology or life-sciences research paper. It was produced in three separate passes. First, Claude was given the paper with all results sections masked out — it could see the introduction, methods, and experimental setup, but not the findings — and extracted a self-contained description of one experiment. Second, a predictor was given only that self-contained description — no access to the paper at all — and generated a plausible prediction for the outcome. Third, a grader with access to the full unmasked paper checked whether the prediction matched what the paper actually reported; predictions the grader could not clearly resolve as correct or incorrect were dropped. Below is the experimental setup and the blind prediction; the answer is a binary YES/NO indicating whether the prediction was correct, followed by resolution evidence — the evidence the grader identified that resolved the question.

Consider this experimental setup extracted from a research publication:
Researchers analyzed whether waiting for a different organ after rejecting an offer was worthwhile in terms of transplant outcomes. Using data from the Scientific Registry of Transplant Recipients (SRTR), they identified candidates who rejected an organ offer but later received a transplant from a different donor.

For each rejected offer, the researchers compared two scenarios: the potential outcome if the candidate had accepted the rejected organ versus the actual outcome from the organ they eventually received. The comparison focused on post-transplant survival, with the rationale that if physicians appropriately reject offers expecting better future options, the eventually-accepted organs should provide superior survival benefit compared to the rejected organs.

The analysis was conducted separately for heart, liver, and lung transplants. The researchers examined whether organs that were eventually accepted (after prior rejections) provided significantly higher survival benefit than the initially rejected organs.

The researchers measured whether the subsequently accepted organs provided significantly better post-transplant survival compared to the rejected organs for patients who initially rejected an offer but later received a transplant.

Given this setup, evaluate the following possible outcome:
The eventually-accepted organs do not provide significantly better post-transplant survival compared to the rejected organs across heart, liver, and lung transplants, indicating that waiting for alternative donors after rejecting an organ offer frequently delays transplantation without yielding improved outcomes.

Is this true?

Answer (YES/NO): NO